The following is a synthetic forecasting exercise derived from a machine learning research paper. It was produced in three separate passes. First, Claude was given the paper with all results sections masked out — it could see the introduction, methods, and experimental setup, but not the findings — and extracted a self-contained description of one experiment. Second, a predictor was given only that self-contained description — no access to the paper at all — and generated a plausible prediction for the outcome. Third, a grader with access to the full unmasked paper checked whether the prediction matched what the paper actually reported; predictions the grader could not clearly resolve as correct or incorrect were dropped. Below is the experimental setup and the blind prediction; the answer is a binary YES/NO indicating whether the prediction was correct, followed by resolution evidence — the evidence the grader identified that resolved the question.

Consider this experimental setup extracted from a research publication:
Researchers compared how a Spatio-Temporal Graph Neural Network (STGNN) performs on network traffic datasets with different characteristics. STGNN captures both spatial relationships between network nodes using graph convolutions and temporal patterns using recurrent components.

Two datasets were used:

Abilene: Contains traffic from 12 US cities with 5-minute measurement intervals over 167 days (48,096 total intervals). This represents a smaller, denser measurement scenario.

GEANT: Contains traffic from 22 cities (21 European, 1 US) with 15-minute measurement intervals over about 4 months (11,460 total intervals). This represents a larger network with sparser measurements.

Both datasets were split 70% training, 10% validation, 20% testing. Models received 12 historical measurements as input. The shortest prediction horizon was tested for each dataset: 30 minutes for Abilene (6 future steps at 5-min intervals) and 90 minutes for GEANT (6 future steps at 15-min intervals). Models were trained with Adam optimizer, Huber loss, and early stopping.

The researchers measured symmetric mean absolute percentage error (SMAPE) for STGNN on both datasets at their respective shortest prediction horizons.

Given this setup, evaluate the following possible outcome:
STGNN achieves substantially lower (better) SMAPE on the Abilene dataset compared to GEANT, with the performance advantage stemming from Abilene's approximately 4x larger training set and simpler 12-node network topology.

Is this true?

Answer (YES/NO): NO